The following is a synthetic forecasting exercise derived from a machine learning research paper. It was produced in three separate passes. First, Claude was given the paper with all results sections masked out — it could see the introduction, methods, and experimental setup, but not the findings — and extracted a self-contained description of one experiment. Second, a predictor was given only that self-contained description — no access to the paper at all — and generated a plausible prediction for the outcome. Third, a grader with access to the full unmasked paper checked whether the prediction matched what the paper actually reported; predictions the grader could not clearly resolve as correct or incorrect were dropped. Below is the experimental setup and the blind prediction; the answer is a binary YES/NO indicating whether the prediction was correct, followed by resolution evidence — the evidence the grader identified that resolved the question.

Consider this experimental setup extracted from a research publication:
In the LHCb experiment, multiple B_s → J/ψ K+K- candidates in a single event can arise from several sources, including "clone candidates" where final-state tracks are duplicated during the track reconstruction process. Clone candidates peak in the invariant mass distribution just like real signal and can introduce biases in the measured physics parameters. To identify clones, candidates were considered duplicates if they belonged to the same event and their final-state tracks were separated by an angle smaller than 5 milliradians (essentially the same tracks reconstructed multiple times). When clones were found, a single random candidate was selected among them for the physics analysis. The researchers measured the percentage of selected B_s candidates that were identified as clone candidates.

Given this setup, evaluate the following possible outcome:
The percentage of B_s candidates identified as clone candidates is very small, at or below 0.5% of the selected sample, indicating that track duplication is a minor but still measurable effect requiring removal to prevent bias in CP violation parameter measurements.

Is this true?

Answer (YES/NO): YES